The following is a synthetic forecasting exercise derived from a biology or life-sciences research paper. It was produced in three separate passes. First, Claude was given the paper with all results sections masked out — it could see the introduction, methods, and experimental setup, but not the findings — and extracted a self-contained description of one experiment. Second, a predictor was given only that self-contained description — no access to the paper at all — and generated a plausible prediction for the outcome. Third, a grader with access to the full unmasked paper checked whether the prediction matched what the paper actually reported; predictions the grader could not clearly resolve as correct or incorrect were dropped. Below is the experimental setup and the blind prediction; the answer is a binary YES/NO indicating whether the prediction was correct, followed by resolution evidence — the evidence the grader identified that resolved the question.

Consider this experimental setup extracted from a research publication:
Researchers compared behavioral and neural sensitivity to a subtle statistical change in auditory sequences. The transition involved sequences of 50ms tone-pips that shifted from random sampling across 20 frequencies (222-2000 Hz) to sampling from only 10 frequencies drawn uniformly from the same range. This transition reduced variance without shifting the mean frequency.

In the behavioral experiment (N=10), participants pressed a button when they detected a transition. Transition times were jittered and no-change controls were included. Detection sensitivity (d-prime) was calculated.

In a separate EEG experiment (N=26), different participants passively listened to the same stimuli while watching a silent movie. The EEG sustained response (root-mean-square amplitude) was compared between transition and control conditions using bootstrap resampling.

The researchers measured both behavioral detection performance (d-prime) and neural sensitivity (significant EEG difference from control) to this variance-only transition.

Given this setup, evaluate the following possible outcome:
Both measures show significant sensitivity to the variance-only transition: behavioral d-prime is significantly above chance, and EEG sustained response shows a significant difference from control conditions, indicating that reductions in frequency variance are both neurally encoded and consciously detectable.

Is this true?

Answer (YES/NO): NO